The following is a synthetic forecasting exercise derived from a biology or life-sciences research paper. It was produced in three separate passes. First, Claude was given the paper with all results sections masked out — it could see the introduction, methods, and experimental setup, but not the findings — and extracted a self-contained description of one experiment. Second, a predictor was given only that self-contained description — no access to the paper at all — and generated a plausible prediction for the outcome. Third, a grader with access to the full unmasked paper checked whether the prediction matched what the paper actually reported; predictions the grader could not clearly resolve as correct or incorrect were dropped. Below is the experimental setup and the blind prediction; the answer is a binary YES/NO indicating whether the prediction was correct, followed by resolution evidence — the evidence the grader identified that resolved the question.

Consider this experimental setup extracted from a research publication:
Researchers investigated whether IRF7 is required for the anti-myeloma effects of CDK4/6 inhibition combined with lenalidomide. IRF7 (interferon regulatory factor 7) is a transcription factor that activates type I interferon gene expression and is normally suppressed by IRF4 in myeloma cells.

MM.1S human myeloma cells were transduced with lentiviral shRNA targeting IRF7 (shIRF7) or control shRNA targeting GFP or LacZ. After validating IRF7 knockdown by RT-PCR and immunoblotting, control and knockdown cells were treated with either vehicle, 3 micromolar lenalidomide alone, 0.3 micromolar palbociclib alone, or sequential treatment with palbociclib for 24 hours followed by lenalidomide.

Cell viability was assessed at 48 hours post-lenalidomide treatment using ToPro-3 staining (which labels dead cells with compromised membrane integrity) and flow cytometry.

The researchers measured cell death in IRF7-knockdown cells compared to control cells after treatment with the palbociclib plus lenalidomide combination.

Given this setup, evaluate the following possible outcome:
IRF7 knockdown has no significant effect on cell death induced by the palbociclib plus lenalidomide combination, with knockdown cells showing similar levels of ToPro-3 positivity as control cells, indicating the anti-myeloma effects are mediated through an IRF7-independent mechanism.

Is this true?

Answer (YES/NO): NO